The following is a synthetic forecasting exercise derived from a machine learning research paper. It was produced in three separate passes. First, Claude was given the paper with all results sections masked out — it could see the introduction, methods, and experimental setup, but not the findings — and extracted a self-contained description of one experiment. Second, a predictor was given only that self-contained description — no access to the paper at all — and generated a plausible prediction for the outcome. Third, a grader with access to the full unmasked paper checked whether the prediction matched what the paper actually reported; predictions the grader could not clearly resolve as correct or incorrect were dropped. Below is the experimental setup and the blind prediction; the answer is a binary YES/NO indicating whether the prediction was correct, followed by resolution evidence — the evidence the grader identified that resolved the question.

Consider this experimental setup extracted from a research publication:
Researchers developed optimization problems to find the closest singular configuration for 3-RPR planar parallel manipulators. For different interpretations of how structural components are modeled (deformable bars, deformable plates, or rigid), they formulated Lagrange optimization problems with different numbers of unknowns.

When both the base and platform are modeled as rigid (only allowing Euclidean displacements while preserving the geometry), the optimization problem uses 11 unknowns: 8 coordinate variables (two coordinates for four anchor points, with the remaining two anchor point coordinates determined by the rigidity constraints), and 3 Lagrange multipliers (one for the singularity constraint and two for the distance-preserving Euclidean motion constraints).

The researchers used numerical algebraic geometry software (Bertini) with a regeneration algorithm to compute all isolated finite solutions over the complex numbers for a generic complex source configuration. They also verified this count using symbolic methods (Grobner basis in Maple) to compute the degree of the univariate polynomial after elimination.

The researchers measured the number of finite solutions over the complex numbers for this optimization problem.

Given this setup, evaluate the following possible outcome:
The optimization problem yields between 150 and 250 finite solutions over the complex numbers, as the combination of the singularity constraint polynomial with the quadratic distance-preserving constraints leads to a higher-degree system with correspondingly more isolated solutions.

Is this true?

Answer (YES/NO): NO